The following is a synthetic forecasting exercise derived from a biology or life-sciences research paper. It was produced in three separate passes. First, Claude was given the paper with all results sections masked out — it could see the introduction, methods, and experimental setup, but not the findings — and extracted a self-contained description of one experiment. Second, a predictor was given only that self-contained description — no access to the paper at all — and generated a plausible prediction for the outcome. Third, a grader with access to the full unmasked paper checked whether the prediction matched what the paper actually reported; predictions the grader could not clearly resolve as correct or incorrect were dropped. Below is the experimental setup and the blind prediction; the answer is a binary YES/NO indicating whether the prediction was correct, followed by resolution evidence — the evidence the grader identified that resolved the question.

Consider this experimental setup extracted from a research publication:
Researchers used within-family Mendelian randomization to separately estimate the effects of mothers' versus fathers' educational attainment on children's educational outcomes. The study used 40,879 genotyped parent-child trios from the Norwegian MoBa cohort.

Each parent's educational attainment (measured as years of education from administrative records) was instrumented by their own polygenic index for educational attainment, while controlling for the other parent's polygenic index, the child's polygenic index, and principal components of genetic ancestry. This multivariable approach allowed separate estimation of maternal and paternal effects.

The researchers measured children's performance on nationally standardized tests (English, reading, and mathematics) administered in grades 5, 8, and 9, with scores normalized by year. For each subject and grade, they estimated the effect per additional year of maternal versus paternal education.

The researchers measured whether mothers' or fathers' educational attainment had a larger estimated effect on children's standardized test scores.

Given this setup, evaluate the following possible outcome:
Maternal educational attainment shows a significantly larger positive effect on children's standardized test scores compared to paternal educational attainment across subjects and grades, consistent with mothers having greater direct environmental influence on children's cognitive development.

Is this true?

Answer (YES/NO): NO